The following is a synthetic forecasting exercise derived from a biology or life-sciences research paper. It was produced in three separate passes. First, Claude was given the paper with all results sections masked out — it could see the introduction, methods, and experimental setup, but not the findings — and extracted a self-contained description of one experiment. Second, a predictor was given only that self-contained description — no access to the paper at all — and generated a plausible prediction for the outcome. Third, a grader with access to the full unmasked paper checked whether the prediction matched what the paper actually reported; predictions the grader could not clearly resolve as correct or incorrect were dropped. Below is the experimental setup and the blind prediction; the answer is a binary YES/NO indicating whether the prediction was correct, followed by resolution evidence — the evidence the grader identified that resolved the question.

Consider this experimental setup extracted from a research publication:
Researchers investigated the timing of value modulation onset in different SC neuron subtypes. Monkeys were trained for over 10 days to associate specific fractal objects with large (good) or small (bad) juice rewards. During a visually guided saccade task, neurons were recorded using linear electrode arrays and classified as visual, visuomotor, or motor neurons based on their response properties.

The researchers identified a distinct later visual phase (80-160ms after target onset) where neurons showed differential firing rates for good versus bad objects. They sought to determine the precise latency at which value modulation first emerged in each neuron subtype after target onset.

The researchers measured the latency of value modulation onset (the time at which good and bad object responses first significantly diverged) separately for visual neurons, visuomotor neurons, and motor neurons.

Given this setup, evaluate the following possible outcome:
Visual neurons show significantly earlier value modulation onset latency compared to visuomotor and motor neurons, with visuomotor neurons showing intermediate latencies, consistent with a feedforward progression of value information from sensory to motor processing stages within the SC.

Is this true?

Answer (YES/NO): NO